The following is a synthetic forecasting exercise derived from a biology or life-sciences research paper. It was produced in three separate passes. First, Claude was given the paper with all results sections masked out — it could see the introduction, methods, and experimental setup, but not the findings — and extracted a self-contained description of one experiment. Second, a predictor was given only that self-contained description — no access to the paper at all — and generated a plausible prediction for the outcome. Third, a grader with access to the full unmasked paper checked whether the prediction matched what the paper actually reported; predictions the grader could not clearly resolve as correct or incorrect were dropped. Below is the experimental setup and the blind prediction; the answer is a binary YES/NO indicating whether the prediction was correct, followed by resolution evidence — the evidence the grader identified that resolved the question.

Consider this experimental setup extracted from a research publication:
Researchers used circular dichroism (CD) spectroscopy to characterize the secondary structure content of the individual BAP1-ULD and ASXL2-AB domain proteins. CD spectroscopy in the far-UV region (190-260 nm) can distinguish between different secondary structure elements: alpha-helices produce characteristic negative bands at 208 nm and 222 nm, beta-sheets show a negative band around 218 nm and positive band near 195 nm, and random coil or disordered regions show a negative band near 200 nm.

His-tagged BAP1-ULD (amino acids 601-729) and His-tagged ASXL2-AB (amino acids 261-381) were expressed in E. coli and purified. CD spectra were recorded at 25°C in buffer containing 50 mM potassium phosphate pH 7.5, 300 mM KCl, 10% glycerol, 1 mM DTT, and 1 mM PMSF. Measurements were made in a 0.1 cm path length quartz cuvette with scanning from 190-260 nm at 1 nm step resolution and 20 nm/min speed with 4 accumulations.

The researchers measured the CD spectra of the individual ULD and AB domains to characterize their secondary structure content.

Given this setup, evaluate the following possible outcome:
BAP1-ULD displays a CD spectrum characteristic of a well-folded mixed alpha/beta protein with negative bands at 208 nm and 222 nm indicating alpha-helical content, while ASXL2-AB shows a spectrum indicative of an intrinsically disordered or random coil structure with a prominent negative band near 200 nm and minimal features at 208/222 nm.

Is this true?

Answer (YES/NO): NO